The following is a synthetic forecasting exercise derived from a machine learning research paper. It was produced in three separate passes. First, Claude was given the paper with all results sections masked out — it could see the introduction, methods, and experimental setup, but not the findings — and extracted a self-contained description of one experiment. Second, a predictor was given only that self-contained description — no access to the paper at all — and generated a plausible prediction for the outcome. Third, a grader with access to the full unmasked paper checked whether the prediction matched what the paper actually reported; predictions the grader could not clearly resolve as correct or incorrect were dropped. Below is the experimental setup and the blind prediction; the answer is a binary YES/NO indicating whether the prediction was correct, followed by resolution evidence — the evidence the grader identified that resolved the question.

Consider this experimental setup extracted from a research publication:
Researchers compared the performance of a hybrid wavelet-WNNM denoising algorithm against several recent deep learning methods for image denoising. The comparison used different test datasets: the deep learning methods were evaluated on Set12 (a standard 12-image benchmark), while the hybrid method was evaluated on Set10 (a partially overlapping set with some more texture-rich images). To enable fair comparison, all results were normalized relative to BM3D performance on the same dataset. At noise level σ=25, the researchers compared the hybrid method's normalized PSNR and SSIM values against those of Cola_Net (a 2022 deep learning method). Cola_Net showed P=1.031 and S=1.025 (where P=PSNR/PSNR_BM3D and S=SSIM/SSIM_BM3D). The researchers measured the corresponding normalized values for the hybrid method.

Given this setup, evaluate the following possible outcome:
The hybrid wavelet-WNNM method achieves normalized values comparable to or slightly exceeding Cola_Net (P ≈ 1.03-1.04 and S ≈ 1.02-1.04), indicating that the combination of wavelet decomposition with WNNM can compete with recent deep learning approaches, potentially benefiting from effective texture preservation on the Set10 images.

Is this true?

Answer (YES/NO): NO